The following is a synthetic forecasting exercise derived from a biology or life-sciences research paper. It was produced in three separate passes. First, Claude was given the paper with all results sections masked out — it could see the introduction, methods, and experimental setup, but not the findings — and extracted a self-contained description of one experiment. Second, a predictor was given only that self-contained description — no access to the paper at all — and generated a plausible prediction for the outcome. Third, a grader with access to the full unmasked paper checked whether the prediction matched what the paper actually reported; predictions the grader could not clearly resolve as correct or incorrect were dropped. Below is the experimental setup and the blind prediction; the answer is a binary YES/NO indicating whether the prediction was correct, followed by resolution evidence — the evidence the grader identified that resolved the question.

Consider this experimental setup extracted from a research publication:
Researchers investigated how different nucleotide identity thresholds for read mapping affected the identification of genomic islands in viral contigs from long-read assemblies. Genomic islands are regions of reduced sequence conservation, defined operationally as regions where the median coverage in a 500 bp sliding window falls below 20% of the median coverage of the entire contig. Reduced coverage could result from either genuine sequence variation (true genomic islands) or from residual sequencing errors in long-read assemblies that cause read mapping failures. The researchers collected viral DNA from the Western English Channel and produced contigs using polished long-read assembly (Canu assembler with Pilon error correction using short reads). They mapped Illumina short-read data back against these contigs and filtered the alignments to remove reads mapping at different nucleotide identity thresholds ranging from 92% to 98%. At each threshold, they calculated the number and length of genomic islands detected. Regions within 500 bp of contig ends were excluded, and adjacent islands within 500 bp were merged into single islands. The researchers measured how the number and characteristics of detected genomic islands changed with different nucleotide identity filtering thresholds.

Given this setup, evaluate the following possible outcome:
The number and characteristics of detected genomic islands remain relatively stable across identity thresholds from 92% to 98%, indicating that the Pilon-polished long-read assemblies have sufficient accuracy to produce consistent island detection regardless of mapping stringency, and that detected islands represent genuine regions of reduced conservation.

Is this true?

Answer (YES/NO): YES